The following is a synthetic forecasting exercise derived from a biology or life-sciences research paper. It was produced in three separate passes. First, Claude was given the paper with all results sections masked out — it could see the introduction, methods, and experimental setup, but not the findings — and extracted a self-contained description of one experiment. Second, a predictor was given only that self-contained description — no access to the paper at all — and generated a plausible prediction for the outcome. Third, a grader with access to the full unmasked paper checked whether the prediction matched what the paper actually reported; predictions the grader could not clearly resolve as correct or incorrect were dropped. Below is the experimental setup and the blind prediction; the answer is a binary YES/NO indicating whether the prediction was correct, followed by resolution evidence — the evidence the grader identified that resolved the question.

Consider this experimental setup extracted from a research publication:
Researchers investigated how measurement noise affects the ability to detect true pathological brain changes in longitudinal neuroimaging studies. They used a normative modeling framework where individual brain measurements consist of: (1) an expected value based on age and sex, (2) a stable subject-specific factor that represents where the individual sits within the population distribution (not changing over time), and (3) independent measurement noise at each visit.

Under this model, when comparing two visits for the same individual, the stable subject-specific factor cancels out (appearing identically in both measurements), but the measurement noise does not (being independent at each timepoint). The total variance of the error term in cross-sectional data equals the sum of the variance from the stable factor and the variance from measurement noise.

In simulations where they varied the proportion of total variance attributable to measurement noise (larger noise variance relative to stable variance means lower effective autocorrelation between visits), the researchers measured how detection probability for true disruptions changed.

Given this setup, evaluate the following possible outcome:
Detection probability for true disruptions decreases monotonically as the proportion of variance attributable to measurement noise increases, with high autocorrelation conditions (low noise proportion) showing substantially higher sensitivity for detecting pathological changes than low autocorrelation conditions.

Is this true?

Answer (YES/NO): YES